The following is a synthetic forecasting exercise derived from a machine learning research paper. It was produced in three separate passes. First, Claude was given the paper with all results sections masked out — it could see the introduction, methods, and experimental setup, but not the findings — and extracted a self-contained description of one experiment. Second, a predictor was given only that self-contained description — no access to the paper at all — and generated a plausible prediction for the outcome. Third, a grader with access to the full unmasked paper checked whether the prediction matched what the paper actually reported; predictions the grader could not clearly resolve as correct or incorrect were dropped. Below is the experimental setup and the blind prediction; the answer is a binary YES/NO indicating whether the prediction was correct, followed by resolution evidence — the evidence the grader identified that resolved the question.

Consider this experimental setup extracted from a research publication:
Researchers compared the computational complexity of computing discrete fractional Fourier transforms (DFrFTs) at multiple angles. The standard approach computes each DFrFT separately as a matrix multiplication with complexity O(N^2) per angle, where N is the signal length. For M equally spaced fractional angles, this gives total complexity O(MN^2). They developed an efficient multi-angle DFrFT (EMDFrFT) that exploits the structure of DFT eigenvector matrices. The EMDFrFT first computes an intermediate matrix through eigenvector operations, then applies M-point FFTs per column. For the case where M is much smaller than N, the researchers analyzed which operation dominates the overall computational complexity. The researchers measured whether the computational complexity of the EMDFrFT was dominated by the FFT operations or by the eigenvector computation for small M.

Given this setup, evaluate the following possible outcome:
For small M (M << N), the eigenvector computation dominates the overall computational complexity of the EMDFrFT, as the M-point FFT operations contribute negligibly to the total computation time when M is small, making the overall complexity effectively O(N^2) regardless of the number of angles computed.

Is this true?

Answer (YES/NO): YES